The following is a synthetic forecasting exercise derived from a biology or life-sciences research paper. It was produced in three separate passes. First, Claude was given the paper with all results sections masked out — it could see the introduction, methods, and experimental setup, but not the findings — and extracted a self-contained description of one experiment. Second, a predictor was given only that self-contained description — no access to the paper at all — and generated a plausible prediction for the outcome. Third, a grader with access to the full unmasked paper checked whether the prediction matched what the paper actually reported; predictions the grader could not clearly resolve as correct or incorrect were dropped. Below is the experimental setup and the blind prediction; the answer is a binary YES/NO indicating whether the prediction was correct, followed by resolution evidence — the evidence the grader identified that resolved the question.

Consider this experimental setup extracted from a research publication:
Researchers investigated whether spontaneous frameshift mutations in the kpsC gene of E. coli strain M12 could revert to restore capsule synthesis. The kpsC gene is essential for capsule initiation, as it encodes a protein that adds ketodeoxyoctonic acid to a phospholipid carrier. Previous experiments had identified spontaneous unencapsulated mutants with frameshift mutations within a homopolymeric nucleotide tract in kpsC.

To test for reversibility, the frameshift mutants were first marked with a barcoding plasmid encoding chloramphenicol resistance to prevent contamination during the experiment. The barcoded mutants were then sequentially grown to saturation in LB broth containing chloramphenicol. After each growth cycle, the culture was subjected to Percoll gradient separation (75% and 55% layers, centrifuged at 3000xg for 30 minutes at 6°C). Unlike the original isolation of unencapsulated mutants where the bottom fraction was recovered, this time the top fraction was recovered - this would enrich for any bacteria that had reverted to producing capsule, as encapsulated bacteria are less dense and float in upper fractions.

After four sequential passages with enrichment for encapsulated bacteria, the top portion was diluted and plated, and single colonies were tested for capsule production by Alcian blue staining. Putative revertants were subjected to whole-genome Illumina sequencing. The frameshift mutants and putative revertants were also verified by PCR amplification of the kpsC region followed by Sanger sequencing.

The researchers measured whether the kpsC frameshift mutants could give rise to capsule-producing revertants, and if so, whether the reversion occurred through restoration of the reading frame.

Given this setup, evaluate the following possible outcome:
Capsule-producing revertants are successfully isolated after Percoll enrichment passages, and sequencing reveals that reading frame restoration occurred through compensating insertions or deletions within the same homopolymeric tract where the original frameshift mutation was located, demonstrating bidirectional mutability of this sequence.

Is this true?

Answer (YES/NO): YES